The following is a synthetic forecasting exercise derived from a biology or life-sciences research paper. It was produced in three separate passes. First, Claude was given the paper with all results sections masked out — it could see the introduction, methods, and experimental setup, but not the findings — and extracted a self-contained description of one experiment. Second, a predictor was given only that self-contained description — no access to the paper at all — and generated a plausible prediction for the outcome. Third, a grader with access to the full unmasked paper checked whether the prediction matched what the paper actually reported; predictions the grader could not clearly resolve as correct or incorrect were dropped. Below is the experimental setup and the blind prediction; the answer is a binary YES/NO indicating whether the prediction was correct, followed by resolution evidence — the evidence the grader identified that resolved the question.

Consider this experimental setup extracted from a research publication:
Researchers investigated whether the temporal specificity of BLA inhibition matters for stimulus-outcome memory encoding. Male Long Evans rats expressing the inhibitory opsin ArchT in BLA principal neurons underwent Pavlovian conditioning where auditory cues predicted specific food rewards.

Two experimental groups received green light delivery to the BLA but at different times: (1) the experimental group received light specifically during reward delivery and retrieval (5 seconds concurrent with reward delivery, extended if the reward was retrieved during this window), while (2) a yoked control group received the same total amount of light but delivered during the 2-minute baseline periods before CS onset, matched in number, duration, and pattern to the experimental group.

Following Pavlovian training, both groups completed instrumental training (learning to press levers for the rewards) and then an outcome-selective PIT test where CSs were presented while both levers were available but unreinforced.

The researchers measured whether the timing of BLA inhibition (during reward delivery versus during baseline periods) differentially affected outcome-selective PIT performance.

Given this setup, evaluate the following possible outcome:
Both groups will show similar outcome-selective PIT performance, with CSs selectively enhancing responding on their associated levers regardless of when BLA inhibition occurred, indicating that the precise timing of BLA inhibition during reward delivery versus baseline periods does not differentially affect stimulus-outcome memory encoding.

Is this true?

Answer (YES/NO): NO